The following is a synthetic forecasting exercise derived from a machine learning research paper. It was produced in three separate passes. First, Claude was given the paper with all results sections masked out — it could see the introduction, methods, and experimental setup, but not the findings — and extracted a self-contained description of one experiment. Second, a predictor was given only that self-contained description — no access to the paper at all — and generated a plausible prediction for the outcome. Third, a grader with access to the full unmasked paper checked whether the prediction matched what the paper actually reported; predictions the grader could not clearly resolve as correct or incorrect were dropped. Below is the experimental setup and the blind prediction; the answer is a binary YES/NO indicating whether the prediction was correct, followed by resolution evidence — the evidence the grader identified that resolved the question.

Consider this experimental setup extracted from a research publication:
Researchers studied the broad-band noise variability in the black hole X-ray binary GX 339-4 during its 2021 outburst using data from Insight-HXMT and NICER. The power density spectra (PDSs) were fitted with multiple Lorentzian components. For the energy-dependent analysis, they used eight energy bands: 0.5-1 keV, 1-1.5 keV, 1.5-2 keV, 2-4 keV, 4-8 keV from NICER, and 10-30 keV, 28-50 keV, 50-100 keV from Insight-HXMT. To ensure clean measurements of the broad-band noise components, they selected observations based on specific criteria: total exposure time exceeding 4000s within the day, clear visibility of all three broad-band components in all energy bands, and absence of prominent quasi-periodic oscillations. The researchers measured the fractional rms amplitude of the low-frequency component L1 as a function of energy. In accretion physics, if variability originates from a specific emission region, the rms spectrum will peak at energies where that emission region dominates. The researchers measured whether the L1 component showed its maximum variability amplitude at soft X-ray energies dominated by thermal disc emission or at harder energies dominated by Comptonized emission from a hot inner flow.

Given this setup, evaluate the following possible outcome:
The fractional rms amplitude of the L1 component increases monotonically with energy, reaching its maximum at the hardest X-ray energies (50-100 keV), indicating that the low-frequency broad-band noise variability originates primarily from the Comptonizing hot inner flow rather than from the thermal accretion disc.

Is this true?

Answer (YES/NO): NO